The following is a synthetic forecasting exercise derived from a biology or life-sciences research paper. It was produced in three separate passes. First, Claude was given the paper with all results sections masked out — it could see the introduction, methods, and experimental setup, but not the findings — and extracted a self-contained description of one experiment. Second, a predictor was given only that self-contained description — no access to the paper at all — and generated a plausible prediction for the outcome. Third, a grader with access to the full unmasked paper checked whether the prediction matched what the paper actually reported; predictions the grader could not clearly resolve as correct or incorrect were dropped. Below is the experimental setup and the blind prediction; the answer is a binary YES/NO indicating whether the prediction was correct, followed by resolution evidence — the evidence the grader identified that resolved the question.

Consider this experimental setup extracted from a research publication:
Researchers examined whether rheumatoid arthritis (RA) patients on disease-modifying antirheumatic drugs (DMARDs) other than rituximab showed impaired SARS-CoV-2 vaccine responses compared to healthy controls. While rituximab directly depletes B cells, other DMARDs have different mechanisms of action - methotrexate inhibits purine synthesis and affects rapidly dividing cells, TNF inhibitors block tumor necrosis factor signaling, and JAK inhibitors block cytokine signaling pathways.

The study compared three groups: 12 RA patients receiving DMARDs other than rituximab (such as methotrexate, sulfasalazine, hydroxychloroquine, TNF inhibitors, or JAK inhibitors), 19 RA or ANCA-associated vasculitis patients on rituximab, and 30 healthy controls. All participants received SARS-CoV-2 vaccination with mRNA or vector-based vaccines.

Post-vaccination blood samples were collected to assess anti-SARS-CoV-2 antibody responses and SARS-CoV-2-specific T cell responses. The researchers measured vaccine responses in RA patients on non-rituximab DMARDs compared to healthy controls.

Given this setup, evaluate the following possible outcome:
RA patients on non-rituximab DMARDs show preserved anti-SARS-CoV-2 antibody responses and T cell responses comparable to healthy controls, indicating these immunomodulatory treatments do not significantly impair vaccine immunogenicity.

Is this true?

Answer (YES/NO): NO